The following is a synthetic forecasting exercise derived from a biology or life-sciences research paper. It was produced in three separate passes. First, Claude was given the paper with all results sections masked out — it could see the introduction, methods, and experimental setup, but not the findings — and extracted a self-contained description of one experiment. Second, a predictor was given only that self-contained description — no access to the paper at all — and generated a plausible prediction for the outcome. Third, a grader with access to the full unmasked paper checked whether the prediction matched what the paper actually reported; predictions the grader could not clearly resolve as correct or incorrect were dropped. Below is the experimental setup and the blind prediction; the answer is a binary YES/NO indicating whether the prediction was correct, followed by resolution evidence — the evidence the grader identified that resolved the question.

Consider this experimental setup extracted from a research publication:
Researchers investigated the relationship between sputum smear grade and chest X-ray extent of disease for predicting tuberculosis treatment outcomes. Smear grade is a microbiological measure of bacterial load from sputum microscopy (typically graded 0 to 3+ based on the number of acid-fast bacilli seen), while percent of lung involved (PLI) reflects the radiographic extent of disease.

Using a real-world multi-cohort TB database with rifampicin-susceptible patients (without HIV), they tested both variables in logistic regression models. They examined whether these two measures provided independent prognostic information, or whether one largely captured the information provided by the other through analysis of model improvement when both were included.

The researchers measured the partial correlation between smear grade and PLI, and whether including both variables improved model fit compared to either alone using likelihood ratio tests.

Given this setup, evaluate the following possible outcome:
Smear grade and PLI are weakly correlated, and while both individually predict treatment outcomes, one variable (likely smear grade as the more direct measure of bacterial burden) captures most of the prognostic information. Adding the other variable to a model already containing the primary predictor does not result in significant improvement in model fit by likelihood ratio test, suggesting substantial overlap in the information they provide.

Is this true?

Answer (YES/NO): NO